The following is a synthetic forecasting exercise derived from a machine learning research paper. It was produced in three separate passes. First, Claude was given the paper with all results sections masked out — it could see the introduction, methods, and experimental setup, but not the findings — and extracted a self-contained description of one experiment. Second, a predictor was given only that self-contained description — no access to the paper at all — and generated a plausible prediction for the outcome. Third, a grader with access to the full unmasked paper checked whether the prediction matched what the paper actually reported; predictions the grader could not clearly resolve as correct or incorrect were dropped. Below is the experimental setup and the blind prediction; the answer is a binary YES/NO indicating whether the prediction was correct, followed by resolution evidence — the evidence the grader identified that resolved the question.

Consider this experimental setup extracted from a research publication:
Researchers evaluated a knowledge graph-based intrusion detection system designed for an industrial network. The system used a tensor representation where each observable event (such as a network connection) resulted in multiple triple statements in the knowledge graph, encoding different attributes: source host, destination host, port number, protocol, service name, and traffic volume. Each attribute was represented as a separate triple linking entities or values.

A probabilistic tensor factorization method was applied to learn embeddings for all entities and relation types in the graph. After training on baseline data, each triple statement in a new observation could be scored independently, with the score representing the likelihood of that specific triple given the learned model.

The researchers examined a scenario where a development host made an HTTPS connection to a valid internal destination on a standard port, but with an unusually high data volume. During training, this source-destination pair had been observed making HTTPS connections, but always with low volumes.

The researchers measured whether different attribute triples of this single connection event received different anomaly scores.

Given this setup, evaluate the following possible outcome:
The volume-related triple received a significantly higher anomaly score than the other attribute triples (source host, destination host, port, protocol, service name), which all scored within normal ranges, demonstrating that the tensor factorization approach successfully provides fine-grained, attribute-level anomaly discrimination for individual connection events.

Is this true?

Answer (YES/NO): YES